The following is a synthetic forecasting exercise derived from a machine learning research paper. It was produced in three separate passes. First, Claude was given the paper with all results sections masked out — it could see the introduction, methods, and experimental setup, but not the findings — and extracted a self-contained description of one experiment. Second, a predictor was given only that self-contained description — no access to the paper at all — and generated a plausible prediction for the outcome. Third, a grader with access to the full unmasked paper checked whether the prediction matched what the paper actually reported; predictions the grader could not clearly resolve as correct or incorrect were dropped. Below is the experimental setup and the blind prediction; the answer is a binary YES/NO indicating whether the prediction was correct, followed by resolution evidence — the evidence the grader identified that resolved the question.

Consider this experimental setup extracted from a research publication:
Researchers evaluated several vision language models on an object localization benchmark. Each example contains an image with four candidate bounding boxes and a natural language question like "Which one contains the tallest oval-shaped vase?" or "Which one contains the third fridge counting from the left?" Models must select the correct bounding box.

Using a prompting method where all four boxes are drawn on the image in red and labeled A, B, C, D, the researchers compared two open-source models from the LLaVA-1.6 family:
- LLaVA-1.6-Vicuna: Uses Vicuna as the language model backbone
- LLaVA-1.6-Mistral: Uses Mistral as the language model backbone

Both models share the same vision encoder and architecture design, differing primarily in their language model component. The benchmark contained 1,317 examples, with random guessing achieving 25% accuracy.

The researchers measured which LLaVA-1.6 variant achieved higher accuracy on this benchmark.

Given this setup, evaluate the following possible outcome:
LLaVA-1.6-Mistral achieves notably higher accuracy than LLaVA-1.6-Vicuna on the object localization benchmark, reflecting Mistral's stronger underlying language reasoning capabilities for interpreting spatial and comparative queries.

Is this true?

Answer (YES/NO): YES